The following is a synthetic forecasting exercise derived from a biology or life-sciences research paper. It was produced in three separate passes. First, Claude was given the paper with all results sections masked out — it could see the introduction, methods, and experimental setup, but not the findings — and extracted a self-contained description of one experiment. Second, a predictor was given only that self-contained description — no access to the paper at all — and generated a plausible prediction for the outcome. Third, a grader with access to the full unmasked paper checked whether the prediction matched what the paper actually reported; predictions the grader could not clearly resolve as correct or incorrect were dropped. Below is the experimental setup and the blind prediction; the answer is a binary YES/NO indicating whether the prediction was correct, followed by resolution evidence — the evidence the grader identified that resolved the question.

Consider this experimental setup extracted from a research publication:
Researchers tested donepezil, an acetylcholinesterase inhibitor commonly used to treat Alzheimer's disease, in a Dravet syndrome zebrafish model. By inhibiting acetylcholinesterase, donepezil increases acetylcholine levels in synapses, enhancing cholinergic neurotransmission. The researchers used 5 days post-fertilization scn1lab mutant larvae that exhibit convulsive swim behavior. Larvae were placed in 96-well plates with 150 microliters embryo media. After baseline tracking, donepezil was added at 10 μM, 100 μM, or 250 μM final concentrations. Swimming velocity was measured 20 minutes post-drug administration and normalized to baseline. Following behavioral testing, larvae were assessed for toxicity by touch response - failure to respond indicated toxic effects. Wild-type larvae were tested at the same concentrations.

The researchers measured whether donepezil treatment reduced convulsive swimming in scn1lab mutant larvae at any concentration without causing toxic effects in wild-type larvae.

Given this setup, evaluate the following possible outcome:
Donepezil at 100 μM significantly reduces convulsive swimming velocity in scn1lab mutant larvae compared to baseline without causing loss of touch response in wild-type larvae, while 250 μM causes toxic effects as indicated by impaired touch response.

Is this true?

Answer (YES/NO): NO